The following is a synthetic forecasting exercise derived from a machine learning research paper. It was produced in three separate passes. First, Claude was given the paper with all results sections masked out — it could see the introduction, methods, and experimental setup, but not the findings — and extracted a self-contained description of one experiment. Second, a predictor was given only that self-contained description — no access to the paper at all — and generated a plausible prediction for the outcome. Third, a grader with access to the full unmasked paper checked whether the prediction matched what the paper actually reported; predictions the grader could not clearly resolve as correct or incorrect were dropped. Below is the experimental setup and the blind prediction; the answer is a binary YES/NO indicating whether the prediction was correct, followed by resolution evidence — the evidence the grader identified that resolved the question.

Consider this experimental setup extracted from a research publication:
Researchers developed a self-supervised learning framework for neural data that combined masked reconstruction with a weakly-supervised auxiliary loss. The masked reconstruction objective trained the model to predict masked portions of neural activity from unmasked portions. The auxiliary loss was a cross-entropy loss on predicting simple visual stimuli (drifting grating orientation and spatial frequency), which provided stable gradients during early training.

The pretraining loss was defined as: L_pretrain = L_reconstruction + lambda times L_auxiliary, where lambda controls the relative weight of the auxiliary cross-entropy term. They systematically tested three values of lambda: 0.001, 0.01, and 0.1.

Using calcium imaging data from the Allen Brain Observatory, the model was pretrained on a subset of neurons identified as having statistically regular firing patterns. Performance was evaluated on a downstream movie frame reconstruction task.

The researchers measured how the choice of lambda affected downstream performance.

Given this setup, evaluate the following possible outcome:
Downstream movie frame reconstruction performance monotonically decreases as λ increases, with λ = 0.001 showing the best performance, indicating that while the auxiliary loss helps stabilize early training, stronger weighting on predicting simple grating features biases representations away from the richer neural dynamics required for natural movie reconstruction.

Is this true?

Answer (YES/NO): NO